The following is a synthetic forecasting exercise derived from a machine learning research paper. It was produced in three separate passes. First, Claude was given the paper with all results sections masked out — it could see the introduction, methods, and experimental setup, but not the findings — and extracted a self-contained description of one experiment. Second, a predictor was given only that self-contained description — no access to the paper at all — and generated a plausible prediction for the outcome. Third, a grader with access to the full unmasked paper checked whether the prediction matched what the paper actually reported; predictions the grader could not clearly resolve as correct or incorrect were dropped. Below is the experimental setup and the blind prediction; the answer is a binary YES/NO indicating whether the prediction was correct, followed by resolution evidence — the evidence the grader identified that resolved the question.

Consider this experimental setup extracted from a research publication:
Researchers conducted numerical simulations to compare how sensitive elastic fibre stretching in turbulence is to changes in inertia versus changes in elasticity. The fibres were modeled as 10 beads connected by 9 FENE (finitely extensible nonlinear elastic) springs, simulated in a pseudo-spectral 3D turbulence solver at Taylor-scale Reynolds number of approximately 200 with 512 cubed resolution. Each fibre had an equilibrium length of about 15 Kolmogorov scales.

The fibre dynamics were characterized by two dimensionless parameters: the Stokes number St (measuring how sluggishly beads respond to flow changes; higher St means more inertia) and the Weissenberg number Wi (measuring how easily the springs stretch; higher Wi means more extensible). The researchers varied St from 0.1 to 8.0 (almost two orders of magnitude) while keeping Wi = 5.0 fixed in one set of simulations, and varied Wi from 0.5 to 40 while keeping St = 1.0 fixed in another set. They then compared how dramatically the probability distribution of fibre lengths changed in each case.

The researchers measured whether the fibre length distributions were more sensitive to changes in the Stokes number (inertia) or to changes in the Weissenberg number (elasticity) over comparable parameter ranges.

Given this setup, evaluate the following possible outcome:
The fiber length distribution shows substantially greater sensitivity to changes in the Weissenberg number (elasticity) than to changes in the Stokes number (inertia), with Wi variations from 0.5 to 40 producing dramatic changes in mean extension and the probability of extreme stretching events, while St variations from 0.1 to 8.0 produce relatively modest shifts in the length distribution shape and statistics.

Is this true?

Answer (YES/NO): YES